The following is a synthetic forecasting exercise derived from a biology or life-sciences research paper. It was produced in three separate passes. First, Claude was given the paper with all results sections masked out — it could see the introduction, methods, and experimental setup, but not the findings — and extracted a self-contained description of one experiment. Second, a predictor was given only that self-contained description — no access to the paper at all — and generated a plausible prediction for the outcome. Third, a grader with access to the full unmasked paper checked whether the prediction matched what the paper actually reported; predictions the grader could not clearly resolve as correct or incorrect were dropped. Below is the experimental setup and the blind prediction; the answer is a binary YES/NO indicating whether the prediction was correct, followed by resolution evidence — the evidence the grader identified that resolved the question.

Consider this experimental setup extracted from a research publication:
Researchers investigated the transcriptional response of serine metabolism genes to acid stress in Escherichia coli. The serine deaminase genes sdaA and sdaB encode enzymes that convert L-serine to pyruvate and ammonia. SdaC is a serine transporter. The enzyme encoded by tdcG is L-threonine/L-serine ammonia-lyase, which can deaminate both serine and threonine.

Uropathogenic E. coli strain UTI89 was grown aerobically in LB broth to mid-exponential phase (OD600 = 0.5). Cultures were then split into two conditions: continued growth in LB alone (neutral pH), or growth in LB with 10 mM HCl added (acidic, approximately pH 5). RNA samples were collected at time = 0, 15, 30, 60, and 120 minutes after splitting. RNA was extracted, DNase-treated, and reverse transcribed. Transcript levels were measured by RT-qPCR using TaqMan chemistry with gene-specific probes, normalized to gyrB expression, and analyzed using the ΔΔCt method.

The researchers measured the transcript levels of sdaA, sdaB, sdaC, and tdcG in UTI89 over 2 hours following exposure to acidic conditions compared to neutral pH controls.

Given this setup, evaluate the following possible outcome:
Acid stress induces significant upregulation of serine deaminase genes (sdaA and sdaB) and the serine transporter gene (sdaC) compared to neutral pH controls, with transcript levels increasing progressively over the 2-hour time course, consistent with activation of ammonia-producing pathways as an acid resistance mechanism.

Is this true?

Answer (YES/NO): NO